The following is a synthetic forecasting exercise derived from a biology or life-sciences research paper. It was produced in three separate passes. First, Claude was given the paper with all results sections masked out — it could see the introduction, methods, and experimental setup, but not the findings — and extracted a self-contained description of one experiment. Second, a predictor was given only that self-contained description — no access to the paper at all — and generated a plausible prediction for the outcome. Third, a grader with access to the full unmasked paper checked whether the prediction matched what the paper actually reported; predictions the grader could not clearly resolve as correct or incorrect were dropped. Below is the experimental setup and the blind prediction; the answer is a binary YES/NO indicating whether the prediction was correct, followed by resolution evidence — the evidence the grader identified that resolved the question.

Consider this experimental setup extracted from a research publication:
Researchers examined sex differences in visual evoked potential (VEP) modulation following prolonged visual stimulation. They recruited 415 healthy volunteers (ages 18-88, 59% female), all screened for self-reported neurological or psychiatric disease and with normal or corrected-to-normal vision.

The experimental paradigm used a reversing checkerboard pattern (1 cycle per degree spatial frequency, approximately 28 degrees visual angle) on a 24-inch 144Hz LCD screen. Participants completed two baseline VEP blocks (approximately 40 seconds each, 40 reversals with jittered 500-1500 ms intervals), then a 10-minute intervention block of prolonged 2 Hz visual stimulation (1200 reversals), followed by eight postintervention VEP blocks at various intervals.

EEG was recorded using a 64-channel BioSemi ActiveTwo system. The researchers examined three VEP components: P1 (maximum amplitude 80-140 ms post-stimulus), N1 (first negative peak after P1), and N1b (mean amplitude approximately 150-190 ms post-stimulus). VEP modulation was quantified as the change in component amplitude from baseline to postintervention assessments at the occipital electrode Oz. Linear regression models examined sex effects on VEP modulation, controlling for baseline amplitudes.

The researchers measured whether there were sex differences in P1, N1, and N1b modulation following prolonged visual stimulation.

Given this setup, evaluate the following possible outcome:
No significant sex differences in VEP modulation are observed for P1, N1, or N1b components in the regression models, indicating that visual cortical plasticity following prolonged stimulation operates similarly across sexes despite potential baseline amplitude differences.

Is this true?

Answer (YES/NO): NO